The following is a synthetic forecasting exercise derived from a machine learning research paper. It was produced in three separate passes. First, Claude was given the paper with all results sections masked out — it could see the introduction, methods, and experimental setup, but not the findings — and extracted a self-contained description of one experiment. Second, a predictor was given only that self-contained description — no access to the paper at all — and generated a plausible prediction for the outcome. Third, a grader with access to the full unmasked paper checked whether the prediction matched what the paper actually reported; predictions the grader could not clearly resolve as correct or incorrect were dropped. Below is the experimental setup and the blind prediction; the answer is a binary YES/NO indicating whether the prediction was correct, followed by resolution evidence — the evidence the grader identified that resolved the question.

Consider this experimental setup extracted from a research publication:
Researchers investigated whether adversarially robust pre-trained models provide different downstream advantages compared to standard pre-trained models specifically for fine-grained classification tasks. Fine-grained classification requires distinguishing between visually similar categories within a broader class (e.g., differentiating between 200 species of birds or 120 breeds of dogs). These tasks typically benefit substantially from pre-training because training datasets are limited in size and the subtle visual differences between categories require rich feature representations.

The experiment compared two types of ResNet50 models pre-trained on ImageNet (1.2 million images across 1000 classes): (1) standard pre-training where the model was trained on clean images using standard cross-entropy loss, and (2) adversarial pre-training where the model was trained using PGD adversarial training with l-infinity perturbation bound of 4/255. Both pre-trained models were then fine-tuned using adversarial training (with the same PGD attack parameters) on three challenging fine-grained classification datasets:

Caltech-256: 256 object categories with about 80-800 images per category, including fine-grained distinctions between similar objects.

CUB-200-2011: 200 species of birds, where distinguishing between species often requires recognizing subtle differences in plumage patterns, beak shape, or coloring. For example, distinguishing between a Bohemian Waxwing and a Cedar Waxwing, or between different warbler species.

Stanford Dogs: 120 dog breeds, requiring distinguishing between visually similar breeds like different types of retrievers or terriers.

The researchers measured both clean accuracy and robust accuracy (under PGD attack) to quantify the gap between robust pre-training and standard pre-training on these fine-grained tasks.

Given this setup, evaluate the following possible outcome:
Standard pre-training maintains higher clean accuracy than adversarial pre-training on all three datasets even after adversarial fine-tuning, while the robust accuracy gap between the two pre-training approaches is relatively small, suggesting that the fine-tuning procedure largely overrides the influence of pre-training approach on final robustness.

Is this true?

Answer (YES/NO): NO